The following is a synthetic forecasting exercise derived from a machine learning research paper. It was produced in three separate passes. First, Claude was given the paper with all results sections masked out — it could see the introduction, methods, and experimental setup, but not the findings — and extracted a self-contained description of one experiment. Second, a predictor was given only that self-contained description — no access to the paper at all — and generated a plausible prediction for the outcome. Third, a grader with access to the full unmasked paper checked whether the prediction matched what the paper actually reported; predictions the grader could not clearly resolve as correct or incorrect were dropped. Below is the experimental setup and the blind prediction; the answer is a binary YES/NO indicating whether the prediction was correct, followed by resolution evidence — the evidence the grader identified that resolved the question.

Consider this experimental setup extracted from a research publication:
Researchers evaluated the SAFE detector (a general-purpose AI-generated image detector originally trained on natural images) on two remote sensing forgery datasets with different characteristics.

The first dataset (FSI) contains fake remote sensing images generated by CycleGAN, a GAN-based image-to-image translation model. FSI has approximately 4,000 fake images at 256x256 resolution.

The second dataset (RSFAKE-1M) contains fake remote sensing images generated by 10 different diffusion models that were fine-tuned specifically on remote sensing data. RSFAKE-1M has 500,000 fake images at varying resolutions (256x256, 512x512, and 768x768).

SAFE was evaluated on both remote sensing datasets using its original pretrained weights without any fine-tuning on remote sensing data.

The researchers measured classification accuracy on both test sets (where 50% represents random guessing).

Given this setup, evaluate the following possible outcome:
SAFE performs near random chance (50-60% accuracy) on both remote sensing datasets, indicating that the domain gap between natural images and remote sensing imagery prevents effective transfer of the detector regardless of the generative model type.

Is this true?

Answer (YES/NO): NO